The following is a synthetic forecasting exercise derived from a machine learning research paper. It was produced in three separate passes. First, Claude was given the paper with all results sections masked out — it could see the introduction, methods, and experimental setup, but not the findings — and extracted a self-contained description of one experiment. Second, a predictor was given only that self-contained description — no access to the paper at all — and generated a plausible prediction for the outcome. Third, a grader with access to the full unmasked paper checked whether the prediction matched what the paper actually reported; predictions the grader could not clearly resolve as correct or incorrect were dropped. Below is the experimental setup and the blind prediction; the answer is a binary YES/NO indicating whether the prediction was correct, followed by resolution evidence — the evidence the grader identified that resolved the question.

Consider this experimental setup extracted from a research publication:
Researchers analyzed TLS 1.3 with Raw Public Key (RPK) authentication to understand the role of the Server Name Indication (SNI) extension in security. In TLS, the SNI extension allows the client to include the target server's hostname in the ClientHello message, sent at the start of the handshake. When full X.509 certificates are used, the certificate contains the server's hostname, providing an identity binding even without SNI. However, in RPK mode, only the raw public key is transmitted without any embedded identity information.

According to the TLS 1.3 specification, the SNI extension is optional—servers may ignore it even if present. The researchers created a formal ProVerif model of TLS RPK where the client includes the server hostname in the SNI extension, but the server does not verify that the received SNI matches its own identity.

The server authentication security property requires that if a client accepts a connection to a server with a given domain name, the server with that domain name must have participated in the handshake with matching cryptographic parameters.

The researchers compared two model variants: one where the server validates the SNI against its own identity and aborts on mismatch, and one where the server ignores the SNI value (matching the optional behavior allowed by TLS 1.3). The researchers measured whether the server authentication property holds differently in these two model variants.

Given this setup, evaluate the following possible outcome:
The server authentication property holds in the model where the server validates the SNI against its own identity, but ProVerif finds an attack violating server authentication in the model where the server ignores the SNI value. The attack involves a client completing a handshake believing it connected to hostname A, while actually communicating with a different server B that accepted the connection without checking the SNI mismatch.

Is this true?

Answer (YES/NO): YES